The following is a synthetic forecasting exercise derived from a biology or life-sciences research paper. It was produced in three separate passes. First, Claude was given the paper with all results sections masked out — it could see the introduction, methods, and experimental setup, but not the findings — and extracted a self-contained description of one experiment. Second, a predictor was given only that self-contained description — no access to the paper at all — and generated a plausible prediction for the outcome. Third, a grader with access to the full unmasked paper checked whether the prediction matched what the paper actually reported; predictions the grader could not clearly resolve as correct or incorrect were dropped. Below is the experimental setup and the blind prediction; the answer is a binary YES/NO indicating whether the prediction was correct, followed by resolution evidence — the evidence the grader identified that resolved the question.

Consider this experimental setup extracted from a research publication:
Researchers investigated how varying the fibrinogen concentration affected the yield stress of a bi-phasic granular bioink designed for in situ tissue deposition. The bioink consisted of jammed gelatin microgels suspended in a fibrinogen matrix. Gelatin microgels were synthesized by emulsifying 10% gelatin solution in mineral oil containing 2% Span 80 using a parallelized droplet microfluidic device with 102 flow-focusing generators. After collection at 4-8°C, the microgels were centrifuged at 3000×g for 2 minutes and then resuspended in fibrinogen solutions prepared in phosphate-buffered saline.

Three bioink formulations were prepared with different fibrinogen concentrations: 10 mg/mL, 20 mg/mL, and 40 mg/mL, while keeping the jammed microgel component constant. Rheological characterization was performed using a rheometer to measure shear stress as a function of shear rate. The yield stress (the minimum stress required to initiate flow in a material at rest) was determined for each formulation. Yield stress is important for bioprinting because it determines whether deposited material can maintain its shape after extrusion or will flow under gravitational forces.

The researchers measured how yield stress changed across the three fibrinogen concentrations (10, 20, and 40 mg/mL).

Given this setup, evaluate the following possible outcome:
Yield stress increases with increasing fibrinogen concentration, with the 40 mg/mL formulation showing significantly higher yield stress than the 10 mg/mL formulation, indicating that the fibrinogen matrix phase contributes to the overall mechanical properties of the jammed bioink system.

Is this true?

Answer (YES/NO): YES